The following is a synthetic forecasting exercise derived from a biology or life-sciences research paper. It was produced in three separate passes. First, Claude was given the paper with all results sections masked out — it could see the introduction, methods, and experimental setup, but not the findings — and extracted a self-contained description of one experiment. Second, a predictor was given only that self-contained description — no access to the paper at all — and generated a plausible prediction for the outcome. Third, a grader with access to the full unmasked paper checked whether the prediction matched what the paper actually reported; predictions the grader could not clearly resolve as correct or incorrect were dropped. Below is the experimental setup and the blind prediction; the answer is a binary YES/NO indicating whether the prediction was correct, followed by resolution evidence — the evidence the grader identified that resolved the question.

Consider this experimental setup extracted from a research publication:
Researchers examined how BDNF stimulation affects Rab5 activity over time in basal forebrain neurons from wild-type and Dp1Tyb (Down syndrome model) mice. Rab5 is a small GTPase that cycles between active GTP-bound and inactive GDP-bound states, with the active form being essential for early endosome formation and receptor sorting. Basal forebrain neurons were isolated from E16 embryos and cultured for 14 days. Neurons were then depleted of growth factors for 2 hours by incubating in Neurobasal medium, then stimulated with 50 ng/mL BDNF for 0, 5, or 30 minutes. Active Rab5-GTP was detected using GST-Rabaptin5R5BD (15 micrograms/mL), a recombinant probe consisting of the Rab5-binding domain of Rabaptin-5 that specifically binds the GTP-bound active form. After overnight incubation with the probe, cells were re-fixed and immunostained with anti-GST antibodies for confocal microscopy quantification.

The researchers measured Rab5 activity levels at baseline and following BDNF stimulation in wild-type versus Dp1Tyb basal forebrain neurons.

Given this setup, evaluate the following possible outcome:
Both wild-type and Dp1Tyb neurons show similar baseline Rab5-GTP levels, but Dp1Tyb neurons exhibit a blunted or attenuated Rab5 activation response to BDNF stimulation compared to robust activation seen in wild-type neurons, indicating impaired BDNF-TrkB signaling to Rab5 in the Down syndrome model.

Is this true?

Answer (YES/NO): NO